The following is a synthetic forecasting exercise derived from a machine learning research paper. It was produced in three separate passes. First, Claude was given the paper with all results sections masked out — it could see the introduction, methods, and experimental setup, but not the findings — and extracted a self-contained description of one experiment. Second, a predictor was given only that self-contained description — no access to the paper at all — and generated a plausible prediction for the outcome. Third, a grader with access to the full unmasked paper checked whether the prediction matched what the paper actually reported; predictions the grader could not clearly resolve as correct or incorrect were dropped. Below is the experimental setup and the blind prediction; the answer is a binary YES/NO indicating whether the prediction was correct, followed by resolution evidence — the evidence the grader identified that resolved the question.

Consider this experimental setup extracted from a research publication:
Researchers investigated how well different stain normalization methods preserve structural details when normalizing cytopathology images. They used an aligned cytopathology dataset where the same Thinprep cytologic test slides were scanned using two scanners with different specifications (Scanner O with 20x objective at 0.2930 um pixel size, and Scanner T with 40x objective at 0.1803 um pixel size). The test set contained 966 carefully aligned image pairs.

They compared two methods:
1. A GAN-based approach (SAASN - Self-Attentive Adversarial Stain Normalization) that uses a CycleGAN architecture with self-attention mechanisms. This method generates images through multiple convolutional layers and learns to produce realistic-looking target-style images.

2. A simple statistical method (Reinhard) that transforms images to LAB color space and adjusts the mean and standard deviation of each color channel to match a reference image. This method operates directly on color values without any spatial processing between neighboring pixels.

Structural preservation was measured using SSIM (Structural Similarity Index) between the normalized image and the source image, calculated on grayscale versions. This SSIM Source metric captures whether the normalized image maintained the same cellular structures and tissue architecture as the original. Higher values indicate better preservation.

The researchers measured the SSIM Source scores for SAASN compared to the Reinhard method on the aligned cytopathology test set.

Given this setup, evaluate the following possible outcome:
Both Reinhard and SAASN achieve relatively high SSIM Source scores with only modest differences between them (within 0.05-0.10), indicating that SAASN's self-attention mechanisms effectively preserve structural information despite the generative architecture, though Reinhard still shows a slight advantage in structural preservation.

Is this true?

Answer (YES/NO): NO